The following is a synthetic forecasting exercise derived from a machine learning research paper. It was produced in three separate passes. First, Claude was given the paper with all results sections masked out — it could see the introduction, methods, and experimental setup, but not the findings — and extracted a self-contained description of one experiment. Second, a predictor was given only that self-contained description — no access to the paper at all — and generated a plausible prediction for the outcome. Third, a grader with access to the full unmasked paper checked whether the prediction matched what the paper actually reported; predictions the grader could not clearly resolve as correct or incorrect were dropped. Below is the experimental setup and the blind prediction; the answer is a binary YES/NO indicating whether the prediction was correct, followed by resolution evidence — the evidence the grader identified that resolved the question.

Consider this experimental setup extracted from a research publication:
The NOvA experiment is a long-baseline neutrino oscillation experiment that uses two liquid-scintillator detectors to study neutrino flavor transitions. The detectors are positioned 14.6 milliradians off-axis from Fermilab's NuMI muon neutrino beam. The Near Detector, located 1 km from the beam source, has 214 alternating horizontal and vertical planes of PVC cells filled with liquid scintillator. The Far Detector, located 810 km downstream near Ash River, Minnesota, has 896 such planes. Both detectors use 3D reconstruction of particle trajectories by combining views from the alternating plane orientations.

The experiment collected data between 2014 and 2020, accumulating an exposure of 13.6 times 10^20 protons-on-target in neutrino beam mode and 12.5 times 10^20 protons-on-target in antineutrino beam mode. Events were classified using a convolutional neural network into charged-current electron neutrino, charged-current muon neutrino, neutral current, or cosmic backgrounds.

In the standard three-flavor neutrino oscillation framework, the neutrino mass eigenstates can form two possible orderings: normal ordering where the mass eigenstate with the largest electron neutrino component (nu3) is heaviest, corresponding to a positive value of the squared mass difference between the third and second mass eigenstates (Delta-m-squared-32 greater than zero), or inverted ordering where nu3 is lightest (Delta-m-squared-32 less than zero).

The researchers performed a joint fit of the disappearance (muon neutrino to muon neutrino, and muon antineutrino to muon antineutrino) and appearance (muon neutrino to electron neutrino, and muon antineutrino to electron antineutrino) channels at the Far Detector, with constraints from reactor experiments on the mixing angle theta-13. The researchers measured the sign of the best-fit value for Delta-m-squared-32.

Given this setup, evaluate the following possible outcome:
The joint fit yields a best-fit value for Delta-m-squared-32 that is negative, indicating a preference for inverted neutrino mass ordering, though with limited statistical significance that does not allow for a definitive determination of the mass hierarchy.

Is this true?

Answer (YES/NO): NO